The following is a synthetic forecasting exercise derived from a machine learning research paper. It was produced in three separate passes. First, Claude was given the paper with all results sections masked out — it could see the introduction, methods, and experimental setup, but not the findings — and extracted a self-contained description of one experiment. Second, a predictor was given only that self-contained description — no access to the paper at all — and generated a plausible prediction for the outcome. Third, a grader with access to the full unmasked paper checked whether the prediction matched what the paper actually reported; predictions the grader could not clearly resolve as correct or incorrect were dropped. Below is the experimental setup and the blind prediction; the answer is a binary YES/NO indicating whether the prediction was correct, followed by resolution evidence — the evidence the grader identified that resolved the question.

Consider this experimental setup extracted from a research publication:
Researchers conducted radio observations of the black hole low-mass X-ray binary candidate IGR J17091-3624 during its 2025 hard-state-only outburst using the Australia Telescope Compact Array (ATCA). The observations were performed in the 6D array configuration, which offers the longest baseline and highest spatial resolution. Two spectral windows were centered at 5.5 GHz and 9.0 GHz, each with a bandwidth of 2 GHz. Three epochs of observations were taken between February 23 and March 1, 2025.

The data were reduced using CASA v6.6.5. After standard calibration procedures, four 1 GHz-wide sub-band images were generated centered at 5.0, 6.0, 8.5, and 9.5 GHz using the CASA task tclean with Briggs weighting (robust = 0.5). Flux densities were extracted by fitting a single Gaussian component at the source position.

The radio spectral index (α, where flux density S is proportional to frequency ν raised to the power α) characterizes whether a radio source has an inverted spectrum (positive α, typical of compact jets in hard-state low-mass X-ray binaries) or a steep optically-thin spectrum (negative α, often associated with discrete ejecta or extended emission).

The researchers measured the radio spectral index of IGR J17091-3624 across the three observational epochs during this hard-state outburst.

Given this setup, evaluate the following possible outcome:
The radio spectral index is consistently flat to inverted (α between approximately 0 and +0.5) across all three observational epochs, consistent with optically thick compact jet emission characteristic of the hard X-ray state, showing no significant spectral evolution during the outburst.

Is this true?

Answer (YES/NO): NO